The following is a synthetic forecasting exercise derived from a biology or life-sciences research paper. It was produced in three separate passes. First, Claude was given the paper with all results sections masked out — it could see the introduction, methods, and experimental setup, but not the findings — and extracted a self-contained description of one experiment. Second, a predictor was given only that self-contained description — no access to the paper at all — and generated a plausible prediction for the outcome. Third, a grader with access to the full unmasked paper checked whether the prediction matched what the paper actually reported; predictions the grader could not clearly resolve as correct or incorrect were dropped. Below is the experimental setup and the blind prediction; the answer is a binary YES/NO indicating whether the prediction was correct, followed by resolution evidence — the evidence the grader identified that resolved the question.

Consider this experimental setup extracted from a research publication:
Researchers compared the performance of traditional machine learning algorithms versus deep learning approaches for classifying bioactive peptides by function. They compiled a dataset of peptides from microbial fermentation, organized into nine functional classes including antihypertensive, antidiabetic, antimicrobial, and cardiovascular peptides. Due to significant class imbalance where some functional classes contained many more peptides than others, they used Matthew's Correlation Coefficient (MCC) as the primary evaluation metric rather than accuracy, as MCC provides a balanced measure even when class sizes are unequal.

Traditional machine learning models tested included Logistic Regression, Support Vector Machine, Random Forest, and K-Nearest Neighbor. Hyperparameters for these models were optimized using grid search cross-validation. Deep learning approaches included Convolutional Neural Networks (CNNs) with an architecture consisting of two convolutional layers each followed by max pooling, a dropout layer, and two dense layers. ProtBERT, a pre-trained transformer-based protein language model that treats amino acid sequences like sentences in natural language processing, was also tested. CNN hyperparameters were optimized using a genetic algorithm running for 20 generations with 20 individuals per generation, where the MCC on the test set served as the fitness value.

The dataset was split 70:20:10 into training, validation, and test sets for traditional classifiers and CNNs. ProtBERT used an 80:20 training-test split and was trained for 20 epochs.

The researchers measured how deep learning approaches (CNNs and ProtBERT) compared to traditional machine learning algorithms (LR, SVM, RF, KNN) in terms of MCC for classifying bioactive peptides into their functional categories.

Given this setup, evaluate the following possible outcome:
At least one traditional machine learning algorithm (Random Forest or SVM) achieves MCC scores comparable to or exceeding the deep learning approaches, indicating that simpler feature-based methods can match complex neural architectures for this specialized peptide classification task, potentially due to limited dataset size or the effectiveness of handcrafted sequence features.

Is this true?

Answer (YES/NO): YES